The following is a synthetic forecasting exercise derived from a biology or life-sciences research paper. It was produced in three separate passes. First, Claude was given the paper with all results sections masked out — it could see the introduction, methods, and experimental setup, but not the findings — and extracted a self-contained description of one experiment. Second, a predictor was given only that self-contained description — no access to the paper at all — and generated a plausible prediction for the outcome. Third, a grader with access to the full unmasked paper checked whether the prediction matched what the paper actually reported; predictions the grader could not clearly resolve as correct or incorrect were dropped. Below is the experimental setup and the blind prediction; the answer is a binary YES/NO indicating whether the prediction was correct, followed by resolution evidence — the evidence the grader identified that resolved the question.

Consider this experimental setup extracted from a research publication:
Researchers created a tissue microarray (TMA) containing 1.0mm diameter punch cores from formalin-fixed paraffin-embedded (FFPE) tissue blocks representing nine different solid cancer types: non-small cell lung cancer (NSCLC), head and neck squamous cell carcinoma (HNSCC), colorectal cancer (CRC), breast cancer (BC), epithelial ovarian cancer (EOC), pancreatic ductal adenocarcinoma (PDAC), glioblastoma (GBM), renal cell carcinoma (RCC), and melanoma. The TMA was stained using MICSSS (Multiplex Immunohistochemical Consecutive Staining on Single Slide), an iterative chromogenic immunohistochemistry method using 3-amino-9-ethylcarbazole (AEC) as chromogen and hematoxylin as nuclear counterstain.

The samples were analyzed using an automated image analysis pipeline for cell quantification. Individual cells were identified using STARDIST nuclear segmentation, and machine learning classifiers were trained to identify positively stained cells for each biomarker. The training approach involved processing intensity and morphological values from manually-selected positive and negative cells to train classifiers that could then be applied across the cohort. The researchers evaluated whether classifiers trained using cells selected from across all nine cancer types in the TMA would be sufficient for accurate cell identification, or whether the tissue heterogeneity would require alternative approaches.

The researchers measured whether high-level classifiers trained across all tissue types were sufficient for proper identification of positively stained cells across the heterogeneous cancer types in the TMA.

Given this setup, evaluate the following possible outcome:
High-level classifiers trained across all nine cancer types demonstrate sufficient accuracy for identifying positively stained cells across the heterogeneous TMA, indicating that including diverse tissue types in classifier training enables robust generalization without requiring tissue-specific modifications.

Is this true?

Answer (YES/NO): NO